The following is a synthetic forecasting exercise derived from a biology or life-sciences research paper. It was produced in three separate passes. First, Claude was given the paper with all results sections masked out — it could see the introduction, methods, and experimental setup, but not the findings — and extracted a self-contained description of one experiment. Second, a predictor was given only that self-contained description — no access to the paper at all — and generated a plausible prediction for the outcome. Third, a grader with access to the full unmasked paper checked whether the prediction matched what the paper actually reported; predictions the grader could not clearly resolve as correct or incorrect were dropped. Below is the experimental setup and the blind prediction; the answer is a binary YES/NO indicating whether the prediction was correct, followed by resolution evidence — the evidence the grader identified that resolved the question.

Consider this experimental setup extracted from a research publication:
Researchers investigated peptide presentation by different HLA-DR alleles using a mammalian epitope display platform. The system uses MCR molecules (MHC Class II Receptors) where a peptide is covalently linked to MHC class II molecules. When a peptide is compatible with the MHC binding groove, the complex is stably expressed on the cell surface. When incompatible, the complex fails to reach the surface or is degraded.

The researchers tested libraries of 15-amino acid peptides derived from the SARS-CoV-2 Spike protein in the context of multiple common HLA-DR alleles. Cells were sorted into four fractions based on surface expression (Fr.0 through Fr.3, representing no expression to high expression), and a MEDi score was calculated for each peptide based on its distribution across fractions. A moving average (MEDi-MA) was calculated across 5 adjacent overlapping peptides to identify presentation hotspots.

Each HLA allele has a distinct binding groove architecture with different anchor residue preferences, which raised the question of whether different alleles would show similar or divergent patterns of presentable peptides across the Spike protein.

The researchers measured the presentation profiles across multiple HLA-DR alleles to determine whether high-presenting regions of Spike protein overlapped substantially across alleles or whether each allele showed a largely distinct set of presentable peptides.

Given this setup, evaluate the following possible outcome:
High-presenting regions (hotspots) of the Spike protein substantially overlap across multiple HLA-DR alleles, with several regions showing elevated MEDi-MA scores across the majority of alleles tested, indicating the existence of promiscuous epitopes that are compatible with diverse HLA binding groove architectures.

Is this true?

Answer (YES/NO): NO